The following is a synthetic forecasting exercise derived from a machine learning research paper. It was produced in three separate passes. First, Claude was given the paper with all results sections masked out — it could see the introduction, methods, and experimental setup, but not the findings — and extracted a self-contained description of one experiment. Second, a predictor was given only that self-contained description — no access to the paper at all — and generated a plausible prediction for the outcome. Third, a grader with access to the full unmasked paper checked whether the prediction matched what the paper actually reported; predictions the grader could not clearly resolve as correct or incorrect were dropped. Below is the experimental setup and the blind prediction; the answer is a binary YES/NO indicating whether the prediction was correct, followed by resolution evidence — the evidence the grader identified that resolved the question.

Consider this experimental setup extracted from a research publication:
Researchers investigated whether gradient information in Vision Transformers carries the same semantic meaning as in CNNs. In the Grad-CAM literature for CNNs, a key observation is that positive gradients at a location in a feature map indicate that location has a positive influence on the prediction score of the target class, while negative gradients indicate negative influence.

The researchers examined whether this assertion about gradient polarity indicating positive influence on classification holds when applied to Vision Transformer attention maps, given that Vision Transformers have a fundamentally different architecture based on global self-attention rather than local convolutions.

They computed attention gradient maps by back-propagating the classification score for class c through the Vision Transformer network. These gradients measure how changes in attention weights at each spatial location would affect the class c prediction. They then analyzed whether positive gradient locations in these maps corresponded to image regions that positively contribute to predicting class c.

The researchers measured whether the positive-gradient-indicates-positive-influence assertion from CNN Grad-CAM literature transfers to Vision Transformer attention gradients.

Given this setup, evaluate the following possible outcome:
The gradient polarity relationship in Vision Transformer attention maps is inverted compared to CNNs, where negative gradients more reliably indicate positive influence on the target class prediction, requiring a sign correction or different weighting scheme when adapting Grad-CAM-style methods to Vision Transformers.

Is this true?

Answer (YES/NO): NO